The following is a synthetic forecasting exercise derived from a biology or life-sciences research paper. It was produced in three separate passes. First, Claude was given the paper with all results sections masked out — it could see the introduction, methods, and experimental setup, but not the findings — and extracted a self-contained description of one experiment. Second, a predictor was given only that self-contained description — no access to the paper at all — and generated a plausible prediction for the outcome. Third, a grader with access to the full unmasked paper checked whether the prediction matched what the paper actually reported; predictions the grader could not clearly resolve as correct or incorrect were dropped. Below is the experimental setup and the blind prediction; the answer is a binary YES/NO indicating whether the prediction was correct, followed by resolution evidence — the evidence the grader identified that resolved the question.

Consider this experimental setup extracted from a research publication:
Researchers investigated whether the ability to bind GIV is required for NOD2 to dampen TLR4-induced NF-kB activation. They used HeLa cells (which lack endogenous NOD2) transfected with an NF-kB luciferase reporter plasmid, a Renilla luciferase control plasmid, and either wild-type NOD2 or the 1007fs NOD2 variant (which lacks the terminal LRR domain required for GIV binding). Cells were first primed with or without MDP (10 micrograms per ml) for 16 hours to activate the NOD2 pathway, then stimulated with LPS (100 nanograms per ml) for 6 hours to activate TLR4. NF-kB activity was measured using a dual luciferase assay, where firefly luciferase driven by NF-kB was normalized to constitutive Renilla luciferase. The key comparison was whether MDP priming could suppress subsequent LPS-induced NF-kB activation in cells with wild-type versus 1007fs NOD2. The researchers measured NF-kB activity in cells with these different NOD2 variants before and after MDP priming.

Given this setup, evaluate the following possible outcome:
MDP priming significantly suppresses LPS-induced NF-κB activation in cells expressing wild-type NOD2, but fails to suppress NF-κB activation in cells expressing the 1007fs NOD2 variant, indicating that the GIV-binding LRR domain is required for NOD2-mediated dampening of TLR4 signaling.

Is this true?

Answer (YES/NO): NO